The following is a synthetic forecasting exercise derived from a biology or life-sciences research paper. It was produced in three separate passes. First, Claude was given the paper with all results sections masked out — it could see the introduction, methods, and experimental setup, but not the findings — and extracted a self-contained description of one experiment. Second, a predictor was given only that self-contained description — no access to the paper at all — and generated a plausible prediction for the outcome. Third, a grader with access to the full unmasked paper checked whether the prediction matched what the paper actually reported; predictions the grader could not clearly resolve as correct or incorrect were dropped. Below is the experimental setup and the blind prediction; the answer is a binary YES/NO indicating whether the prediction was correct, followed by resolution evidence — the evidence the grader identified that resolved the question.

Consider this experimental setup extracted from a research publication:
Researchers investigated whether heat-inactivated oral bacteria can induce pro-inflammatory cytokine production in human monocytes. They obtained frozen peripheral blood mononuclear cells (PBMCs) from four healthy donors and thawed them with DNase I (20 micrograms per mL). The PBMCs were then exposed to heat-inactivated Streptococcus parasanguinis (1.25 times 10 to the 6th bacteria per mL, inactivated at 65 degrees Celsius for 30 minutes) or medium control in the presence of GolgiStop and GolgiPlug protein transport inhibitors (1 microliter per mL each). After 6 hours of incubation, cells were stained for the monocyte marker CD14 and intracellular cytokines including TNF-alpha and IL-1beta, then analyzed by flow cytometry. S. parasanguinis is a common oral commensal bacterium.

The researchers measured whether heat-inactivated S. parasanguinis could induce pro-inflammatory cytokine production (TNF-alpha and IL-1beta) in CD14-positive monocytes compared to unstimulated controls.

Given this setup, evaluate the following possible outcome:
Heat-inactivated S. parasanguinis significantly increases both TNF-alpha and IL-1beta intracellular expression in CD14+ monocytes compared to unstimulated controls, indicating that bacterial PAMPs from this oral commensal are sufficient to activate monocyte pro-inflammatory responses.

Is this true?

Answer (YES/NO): YES